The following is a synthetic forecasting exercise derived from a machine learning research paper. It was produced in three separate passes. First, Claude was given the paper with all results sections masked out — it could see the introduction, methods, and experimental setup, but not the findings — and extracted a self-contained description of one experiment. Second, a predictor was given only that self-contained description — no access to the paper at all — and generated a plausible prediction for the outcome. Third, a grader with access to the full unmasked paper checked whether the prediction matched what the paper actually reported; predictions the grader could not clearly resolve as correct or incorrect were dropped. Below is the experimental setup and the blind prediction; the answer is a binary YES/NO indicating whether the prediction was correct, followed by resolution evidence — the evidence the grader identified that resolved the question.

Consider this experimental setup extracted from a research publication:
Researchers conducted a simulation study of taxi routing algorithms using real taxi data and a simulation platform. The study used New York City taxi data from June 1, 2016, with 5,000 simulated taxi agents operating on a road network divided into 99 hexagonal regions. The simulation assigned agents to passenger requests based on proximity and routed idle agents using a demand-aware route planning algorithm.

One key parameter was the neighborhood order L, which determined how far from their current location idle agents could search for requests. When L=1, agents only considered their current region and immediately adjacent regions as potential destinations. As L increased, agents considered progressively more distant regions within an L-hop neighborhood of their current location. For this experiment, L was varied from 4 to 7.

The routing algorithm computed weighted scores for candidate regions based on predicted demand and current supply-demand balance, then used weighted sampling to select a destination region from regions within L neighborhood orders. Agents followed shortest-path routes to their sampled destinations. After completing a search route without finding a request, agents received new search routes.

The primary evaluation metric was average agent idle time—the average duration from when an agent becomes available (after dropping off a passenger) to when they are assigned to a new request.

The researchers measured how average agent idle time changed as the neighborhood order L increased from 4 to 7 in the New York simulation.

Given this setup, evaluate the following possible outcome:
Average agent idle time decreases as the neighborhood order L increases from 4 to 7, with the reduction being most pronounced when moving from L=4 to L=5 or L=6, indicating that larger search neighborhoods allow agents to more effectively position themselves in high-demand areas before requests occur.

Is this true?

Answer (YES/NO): YES